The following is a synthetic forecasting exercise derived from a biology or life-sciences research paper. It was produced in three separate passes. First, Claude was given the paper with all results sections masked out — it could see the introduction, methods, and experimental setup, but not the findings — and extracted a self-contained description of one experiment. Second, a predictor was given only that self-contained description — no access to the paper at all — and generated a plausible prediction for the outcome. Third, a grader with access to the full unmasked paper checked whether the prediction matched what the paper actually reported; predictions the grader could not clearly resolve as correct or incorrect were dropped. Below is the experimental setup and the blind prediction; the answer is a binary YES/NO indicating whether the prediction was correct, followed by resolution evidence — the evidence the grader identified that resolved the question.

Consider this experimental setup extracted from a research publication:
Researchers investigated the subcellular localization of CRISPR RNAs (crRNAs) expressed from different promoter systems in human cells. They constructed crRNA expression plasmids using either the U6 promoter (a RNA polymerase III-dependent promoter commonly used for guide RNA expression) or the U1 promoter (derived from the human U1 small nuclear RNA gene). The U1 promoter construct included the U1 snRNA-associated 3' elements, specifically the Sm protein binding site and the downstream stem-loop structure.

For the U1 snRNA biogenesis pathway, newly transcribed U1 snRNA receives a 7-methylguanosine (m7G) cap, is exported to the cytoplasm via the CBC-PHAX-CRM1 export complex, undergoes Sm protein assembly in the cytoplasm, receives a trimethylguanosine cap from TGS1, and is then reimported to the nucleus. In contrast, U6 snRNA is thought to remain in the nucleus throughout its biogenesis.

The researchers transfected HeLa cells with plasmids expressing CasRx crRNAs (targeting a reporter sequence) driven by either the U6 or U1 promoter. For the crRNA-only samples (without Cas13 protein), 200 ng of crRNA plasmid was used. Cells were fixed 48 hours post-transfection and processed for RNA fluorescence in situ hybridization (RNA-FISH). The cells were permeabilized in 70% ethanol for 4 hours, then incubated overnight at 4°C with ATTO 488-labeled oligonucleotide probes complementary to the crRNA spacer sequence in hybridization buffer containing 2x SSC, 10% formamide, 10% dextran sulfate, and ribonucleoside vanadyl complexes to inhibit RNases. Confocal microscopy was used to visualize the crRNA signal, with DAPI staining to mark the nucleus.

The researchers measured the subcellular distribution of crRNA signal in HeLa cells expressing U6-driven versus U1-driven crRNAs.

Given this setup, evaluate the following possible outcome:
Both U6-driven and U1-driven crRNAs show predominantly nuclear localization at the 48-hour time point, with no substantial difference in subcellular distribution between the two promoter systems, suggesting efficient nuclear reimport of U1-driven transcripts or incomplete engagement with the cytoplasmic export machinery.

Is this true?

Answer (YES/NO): NO